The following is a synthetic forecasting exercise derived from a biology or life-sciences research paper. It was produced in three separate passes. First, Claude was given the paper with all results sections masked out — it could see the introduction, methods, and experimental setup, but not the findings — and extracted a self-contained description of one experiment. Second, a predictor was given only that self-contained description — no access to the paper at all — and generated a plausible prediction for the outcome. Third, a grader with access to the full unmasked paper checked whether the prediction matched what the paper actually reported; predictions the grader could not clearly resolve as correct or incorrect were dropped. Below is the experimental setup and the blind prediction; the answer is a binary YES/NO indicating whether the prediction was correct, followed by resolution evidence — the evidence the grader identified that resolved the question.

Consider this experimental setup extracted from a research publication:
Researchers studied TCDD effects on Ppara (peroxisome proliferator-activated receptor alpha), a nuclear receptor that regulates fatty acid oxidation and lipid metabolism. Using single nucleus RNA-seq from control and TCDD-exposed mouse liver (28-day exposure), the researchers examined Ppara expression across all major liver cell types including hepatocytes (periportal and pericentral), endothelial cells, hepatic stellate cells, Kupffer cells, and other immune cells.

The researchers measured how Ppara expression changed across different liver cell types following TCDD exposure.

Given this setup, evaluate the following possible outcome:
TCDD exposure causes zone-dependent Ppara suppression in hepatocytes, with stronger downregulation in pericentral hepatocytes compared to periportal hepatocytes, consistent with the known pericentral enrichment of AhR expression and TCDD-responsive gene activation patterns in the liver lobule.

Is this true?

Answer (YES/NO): NO